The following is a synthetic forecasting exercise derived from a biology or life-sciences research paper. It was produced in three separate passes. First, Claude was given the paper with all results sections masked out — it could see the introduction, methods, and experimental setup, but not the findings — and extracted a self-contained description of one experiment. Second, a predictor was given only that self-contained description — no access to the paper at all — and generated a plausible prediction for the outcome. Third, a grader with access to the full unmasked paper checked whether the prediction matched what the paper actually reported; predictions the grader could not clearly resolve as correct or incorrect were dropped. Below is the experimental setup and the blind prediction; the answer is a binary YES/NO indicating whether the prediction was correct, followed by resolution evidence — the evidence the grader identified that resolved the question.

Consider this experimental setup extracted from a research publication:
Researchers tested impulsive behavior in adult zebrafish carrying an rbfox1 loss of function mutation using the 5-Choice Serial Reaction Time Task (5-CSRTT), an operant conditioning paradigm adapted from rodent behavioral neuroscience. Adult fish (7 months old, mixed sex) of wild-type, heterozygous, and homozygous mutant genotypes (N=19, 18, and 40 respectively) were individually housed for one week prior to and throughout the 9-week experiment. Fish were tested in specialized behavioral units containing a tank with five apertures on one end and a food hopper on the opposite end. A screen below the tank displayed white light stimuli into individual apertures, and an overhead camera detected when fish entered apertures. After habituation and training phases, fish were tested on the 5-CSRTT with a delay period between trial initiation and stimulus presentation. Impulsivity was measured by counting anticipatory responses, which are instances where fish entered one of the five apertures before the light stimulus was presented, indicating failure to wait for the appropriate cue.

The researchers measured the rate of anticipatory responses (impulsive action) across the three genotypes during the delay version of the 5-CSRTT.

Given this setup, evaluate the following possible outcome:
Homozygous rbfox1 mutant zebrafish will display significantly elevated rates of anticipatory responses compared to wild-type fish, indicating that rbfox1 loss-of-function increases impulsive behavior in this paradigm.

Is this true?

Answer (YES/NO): YES